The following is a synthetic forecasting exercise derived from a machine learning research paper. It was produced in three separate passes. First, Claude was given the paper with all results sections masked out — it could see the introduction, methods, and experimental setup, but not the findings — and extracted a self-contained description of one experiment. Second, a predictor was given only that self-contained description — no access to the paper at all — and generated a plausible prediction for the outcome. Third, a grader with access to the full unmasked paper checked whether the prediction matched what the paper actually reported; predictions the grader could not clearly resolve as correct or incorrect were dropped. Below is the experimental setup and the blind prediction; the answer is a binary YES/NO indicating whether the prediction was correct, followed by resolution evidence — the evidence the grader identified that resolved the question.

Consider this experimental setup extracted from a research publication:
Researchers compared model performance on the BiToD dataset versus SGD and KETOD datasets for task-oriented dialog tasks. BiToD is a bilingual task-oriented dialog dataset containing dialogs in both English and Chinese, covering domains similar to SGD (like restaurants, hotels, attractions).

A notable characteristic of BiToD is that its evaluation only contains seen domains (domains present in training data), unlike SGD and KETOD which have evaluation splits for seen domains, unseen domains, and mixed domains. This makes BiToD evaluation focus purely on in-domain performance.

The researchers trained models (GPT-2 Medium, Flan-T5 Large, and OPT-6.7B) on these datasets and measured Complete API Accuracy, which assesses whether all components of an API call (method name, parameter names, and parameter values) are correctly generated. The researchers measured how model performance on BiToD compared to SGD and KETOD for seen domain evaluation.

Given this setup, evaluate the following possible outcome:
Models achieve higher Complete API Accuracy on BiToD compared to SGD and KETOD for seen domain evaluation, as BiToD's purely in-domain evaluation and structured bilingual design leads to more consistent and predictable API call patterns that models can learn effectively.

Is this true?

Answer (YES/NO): NO